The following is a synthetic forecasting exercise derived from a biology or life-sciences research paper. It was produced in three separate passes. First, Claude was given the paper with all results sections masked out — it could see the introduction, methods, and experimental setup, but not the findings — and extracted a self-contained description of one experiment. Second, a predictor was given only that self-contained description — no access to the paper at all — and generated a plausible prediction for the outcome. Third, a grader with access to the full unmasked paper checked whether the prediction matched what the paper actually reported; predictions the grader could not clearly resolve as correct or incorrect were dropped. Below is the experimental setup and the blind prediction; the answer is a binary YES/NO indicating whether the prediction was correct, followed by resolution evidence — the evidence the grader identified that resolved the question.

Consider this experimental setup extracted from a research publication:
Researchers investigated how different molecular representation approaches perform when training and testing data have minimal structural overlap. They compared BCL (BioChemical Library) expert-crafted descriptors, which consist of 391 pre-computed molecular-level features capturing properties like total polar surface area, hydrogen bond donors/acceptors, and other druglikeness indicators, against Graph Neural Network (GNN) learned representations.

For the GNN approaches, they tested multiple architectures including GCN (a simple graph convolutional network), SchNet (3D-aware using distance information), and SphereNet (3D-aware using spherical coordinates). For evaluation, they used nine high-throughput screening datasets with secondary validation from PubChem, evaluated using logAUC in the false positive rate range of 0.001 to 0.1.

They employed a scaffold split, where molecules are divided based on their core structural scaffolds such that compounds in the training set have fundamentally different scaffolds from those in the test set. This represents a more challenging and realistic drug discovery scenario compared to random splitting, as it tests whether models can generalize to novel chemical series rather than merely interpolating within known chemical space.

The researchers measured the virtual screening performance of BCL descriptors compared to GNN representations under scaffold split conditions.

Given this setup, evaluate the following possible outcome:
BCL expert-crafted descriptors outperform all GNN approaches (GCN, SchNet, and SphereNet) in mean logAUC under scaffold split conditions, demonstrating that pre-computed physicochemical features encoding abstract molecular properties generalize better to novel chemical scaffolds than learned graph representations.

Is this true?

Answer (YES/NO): NO